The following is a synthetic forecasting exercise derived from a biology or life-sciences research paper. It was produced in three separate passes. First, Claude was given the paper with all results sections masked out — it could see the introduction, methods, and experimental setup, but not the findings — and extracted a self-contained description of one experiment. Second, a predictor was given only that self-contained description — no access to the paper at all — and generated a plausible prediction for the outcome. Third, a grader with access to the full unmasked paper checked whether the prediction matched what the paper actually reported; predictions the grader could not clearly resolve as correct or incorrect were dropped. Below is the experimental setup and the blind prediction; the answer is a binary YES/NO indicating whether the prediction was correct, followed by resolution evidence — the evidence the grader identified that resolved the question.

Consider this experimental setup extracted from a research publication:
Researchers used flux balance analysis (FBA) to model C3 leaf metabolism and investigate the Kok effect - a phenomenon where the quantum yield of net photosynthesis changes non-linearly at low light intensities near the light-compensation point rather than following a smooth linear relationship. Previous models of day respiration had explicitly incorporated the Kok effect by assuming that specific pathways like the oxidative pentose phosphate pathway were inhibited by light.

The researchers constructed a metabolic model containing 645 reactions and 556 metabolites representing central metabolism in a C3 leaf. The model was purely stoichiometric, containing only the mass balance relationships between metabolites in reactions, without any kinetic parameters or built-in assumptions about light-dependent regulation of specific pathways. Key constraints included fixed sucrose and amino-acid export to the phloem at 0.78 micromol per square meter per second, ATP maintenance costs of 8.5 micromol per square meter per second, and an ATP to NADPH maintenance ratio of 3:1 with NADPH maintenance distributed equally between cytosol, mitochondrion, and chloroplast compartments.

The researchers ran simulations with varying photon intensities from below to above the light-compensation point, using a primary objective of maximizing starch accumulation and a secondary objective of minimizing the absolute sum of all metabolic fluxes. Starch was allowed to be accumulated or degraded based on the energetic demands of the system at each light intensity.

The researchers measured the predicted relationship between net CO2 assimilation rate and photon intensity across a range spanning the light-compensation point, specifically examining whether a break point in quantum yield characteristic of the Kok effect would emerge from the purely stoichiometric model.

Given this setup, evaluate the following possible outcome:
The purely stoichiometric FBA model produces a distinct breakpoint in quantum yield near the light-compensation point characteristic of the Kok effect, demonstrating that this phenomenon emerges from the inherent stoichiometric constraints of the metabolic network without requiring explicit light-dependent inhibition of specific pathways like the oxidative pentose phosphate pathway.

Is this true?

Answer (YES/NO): YES